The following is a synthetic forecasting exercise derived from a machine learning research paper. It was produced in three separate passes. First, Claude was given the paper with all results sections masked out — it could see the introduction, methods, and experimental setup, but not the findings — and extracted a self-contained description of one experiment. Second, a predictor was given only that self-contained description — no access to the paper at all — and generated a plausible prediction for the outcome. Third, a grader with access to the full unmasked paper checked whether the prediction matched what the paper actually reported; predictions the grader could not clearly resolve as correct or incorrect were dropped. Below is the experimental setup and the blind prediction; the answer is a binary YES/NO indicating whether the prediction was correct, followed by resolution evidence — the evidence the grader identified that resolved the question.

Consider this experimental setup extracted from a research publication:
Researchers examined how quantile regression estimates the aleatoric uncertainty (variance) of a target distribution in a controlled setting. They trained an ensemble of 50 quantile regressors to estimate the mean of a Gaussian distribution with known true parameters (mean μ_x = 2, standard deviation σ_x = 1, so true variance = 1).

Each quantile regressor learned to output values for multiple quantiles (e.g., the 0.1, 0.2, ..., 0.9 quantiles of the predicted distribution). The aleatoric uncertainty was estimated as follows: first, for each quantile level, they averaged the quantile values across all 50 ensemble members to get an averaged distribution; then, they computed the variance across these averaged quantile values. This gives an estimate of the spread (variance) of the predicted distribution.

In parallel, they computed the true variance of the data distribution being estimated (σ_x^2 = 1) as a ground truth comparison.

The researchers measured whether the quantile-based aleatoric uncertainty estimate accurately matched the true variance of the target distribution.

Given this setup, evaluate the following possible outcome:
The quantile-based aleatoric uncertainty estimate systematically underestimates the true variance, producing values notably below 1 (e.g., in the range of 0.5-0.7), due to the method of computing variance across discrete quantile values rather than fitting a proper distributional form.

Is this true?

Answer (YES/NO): NO